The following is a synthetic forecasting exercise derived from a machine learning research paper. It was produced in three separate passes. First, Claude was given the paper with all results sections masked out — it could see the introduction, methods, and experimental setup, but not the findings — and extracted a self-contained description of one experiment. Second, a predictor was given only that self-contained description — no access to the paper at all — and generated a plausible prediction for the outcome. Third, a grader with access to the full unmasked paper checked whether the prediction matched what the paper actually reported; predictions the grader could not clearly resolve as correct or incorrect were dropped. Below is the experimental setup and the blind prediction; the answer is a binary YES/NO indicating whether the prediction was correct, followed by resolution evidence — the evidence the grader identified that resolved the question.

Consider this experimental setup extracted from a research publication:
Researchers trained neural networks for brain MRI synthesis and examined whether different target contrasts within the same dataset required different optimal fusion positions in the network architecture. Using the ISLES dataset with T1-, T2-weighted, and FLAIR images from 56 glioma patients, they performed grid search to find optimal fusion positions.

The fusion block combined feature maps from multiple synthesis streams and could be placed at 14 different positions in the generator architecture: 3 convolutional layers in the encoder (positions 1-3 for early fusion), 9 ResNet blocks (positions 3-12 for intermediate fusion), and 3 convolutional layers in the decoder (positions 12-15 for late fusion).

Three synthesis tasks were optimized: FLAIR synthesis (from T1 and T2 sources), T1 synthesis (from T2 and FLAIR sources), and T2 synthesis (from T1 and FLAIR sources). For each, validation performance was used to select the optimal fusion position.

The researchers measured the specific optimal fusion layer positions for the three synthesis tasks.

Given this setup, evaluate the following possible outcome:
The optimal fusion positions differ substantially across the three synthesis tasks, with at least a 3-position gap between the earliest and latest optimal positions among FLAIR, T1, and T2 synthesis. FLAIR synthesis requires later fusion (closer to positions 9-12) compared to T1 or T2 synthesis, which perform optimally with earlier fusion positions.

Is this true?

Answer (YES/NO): NO